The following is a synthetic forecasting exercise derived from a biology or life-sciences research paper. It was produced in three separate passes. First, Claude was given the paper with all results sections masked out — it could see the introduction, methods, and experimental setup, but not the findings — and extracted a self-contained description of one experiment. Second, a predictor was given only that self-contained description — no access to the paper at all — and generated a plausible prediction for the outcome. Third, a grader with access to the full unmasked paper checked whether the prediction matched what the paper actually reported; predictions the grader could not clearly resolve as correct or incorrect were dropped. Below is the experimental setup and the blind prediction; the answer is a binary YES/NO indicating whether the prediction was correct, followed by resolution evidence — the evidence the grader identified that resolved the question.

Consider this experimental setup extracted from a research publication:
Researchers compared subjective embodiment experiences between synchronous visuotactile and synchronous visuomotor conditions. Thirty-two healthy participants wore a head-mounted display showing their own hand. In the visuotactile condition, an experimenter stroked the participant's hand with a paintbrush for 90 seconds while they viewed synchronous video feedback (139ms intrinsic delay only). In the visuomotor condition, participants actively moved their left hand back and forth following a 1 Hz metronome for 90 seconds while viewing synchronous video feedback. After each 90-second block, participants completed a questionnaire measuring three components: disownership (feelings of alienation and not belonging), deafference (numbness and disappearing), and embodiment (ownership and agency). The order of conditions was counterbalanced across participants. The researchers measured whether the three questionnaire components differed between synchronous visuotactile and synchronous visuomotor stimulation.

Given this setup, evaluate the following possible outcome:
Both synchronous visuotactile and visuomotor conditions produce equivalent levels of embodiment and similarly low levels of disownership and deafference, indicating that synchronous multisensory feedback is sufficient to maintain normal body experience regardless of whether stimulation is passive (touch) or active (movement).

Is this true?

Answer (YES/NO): YES